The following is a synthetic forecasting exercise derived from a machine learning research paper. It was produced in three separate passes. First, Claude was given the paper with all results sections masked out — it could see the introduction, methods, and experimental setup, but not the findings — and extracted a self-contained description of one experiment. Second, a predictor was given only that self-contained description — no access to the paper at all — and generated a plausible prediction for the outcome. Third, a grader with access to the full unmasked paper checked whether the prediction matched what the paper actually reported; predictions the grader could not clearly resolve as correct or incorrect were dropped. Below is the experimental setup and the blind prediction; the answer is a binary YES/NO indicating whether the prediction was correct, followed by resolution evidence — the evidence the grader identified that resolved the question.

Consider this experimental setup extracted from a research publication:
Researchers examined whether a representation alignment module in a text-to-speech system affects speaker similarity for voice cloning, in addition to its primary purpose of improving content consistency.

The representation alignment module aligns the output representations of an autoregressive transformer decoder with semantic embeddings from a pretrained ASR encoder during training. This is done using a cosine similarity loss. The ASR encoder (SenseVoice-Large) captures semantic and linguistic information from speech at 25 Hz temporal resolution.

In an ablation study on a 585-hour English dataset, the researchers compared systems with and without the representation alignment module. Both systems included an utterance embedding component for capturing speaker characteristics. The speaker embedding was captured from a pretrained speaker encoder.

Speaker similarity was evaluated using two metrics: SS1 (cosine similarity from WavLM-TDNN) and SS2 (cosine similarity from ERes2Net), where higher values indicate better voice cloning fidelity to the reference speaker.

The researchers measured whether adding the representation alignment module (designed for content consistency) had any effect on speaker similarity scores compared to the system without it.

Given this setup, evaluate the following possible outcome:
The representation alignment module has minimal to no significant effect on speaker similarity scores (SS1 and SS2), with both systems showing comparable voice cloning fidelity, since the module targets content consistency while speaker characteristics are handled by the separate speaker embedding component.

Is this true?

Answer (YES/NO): NO